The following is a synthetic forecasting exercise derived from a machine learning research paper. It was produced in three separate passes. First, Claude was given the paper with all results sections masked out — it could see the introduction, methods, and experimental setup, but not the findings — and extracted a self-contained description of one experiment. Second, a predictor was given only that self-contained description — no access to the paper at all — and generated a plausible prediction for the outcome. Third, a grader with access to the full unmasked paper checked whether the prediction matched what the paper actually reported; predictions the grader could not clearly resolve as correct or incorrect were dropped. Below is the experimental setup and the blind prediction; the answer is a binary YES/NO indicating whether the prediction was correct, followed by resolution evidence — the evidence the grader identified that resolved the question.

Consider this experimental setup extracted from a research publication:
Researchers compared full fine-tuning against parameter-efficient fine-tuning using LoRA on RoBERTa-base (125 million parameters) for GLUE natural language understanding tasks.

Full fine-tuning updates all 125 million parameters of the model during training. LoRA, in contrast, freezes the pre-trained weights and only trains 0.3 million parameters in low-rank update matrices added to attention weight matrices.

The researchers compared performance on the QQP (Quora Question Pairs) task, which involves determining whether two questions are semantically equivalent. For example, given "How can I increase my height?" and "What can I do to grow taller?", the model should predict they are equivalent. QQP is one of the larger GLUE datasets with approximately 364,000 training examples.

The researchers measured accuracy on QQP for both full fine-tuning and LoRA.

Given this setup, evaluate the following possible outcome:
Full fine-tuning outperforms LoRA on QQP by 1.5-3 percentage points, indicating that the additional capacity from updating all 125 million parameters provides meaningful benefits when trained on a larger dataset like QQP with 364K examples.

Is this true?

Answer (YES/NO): NO